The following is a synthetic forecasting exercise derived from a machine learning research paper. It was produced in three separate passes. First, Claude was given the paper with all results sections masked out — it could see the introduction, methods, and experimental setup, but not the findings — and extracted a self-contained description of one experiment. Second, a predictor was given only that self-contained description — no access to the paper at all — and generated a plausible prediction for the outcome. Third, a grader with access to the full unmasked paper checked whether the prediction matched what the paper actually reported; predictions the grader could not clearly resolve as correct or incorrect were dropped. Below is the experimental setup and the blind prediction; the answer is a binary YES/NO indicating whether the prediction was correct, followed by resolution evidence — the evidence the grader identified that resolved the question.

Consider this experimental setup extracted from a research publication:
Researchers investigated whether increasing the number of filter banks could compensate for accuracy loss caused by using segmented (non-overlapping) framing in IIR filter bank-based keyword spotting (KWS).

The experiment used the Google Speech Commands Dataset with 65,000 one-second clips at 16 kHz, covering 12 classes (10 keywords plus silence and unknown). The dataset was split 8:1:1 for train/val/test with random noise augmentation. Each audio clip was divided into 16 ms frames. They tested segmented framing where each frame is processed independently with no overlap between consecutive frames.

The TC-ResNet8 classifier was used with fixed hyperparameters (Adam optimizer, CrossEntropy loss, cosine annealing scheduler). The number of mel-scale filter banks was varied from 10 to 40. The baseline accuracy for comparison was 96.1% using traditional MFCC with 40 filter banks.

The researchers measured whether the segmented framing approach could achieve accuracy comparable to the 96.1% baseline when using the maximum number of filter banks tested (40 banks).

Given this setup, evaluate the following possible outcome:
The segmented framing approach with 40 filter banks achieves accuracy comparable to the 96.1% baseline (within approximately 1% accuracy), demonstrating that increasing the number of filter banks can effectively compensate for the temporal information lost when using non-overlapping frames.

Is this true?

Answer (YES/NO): NO